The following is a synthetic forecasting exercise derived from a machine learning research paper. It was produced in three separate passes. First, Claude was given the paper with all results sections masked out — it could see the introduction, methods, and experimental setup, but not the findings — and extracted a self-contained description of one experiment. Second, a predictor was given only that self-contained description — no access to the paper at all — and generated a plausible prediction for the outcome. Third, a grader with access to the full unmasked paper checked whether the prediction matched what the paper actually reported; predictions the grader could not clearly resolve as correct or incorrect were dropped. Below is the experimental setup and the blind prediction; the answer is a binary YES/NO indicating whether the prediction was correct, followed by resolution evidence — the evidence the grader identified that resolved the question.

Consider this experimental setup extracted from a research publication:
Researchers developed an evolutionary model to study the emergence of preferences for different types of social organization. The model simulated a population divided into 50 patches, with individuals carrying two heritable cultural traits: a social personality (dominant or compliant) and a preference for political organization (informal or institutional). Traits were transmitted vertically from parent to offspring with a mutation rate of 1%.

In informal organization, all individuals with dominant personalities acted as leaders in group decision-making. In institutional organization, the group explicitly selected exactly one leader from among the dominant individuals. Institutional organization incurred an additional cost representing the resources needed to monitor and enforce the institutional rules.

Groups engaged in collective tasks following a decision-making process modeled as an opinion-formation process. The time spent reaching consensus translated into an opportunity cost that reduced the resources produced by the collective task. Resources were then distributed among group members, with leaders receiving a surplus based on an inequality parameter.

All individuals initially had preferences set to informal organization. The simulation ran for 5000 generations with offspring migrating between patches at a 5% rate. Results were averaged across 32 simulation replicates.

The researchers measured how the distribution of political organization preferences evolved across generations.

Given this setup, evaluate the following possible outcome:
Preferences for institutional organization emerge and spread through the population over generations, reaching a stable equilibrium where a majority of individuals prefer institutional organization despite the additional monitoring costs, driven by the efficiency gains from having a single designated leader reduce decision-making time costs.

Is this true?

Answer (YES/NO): YES